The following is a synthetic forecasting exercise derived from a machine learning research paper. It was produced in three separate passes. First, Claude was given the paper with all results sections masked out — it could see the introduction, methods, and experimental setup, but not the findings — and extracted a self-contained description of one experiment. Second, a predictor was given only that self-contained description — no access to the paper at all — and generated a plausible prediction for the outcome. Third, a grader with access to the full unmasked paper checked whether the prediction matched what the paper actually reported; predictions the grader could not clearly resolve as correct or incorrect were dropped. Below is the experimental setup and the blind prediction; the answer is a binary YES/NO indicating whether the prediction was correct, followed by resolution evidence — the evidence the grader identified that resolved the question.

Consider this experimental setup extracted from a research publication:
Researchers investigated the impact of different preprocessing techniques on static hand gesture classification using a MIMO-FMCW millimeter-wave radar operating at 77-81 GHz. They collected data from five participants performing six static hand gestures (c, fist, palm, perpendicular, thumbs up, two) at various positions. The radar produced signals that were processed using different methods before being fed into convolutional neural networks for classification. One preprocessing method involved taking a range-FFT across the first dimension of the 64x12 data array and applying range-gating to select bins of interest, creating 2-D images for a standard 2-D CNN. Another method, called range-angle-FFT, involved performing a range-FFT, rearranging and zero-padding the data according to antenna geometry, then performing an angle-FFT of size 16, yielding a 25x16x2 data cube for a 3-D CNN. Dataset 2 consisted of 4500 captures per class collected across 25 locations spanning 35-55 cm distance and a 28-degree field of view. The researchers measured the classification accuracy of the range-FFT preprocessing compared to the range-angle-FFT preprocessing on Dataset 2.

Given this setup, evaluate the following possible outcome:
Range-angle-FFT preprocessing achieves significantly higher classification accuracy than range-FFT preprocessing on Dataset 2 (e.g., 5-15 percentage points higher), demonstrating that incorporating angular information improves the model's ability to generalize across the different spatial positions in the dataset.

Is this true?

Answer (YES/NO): YES